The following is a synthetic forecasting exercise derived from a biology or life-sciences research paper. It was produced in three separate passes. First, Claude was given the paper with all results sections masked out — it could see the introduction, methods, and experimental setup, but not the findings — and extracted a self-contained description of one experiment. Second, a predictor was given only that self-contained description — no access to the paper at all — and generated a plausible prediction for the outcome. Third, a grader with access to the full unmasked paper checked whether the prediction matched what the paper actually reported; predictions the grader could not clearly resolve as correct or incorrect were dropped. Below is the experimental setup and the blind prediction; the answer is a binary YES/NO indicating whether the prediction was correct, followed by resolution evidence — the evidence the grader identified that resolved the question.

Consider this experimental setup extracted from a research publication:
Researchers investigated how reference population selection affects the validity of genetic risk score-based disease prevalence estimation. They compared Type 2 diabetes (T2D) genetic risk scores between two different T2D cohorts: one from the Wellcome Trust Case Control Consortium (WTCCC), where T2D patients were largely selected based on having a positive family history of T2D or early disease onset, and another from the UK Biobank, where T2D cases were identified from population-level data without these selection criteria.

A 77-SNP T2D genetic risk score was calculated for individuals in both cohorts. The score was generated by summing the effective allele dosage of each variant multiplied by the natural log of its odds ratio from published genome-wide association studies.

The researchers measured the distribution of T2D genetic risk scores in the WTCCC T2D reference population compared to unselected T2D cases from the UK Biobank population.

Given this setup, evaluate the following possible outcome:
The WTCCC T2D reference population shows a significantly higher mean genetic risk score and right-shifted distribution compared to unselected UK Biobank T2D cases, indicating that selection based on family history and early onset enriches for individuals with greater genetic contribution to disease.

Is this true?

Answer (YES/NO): YES